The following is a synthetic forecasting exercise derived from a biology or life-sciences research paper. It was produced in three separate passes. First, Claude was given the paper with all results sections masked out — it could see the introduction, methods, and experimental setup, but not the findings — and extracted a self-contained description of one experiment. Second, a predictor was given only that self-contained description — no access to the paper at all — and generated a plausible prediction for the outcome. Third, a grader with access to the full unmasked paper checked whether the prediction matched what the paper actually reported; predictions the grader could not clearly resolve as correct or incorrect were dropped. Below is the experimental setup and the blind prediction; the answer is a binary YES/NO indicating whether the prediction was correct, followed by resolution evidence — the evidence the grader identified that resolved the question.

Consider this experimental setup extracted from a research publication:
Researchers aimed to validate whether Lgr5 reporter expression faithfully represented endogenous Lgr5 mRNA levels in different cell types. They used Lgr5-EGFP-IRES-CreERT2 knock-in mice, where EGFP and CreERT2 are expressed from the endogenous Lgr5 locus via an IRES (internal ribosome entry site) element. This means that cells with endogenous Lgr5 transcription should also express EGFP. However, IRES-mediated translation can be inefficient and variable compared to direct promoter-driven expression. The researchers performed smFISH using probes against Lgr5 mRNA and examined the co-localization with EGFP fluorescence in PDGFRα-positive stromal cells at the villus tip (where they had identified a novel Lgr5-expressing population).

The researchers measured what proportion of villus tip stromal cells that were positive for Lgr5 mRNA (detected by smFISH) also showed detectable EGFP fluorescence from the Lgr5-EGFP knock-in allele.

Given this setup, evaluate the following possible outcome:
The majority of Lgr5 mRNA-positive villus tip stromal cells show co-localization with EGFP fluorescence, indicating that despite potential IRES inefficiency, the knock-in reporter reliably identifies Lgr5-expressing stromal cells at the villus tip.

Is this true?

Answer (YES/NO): NO